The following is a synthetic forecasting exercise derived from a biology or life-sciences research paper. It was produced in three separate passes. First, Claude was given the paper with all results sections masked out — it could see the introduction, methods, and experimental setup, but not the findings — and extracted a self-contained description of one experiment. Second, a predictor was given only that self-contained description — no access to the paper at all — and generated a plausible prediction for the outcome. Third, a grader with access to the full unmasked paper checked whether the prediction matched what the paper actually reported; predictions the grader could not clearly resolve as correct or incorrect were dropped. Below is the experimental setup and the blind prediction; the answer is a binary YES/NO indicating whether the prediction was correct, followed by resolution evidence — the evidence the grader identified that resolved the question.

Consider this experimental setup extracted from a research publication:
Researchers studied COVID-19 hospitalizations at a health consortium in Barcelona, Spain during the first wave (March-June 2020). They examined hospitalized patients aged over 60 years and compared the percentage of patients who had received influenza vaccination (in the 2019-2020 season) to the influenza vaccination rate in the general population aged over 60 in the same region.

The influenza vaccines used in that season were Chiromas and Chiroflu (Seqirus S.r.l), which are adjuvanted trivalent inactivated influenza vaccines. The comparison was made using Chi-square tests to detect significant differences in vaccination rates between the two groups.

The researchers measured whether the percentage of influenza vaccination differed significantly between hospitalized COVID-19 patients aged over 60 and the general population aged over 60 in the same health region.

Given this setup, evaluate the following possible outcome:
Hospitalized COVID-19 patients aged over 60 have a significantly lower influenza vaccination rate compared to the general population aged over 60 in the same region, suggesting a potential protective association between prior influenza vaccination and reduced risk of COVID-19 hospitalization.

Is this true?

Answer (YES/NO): NO